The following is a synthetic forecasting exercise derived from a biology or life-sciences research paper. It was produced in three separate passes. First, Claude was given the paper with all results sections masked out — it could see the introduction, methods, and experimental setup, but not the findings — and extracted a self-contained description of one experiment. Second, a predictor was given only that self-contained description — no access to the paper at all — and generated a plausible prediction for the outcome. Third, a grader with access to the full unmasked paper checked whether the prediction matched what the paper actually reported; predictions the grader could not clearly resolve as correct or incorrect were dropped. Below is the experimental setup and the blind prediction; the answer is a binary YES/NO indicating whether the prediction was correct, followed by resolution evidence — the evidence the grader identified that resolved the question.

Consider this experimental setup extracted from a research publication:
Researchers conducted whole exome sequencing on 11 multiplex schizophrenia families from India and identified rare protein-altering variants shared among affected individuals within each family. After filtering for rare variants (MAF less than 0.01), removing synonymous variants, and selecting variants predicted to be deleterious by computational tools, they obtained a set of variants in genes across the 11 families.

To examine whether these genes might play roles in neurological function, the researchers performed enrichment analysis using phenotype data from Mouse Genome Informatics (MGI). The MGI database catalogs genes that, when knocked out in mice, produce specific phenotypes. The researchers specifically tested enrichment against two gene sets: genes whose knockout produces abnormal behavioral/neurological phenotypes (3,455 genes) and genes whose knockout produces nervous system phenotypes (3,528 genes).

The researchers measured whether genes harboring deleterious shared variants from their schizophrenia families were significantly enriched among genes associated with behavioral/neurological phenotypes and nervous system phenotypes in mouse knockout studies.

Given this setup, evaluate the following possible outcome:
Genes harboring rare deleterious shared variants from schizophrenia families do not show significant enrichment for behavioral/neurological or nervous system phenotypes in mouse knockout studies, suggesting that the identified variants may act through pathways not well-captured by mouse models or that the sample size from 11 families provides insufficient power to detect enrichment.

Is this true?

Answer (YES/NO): NO